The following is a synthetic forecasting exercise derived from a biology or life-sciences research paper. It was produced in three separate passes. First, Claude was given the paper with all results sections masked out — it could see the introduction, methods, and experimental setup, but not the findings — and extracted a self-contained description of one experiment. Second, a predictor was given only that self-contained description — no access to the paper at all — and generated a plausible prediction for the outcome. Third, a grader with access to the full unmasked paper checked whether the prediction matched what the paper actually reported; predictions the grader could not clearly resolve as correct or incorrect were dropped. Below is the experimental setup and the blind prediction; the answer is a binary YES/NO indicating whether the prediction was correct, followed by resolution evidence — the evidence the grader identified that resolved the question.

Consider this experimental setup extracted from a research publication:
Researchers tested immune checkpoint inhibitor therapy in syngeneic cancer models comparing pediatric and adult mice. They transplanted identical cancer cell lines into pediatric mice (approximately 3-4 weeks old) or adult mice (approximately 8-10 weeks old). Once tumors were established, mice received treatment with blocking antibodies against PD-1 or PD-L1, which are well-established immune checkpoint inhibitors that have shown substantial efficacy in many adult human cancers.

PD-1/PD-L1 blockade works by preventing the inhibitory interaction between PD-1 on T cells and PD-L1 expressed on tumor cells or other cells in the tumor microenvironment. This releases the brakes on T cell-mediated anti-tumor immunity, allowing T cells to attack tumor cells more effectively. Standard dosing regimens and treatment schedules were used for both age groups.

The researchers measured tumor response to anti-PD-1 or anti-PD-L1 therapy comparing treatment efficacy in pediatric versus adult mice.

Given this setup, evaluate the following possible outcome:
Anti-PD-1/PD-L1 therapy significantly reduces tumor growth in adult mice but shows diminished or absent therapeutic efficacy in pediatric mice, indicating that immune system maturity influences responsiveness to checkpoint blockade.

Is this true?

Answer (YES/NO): YES